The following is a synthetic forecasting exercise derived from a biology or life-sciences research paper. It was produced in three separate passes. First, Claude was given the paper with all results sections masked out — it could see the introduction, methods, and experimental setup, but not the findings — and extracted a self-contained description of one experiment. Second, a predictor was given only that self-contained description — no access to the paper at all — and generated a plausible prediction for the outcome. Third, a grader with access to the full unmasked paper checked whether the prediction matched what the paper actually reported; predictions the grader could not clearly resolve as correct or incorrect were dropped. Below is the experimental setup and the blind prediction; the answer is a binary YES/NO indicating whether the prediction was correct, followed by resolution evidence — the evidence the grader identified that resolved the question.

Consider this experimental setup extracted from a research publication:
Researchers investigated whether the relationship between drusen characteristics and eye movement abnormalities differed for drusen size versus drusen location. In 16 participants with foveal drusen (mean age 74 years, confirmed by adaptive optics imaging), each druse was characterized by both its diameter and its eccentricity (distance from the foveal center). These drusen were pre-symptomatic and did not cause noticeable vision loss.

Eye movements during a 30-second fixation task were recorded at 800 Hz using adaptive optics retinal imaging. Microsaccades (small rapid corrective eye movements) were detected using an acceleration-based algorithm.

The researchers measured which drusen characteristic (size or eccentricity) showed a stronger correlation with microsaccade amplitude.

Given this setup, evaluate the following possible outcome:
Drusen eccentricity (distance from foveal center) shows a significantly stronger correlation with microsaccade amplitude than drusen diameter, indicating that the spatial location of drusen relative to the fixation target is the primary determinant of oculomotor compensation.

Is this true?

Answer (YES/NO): YES